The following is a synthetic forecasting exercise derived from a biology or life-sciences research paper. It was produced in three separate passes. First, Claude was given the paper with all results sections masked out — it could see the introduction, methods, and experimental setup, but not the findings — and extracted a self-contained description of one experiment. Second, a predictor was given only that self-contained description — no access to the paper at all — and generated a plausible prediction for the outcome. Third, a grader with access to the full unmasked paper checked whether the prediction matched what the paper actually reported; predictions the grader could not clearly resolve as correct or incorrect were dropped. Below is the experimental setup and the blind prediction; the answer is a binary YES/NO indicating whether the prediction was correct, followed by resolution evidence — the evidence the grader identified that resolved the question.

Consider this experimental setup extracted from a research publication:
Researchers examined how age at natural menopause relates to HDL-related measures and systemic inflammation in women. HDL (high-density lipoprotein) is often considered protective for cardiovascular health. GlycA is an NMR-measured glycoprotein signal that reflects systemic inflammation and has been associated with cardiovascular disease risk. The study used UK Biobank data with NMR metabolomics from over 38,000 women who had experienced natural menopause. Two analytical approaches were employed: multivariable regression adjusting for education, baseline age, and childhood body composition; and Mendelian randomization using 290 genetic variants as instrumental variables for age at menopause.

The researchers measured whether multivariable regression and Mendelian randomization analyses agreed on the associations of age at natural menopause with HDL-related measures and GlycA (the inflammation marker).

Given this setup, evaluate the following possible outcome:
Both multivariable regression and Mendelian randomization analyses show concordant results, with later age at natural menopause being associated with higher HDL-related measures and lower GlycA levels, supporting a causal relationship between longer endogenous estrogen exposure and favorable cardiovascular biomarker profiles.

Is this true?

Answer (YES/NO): YES